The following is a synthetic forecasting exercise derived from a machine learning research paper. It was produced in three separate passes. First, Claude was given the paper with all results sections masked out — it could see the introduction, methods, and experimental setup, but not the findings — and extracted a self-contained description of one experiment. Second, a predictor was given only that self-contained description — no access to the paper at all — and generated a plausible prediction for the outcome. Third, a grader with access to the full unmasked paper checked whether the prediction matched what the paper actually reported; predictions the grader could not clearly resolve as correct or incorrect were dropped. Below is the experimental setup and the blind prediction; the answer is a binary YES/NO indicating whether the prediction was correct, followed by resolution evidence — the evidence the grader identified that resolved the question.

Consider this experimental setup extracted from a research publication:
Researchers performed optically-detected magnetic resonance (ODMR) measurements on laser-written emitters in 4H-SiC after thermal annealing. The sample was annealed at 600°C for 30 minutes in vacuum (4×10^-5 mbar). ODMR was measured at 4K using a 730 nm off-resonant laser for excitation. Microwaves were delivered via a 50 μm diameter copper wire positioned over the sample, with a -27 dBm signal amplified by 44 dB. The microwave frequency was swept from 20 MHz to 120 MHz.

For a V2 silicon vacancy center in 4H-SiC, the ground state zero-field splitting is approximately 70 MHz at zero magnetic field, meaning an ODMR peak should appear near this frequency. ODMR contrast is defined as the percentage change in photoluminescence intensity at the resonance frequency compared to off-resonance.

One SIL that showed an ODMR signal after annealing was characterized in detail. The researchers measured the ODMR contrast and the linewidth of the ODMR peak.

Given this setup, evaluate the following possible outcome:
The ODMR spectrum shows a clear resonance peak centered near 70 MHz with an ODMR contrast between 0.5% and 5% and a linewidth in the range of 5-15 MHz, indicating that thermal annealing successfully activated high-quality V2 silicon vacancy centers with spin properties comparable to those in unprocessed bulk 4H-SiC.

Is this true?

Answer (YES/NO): NO